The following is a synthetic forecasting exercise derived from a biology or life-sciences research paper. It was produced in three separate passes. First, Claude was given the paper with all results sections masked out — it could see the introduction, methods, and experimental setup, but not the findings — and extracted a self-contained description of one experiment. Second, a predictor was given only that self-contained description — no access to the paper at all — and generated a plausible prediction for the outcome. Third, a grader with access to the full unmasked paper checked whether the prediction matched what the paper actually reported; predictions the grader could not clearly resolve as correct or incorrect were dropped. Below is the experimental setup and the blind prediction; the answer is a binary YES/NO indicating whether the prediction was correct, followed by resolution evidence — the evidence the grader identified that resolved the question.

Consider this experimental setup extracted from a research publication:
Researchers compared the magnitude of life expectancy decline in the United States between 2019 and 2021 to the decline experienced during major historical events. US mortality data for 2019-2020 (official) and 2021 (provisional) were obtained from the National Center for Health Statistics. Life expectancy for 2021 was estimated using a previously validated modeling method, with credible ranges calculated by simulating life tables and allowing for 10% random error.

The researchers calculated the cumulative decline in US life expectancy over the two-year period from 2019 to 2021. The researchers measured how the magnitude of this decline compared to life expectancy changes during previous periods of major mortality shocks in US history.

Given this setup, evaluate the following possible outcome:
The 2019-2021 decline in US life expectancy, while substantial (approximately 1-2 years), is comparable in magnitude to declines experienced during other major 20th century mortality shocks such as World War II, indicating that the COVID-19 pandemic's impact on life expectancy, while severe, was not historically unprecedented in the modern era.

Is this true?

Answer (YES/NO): NO